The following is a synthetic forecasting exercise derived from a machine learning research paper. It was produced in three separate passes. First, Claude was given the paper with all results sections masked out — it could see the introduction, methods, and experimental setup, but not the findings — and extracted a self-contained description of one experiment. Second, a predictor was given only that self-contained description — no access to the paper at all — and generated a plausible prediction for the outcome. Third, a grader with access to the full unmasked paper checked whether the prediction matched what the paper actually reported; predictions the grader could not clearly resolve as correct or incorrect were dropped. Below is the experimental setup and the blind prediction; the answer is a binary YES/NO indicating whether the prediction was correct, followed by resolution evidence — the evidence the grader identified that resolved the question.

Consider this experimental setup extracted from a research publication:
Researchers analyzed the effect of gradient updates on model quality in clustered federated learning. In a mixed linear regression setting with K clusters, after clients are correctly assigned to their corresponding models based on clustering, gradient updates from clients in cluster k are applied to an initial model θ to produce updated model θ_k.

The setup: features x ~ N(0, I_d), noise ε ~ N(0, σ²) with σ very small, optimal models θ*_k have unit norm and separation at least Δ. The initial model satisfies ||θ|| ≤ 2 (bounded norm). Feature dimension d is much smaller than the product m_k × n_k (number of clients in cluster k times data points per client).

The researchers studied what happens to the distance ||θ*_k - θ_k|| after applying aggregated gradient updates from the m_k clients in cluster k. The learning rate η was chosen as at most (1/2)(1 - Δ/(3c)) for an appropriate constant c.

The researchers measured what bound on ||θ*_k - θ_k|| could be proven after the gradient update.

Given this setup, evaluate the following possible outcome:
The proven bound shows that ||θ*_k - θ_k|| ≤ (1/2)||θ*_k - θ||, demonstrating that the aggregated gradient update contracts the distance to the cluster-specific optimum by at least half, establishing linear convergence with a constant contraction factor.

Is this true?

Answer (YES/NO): NO